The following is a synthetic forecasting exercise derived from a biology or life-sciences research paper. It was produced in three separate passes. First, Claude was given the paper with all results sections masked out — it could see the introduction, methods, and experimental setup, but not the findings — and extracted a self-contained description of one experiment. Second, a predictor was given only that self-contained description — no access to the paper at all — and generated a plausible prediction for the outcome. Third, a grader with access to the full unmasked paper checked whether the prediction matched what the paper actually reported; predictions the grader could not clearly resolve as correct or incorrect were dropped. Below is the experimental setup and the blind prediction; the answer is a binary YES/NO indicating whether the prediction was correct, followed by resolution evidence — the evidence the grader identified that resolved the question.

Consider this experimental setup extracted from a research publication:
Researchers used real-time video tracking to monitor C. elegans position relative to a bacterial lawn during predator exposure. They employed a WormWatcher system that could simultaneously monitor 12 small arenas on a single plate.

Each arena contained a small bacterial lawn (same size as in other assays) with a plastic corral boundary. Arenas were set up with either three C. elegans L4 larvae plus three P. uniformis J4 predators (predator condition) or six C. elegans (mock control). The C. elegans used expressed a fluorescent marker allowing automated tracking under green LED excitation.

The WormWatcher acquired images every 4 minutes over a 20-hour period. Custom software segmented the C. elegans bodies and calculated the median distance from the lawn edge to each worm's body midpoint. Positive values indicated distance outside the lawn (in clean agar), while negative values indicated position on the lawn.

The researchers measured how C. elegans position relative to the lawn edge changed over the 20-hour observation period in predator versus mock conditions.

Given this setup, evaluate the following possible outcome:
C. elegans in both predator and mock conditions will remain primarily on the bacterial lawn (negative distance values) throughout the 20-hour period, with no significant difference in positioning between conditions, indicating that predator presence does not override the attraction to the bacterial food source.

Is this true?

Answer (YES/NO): NO